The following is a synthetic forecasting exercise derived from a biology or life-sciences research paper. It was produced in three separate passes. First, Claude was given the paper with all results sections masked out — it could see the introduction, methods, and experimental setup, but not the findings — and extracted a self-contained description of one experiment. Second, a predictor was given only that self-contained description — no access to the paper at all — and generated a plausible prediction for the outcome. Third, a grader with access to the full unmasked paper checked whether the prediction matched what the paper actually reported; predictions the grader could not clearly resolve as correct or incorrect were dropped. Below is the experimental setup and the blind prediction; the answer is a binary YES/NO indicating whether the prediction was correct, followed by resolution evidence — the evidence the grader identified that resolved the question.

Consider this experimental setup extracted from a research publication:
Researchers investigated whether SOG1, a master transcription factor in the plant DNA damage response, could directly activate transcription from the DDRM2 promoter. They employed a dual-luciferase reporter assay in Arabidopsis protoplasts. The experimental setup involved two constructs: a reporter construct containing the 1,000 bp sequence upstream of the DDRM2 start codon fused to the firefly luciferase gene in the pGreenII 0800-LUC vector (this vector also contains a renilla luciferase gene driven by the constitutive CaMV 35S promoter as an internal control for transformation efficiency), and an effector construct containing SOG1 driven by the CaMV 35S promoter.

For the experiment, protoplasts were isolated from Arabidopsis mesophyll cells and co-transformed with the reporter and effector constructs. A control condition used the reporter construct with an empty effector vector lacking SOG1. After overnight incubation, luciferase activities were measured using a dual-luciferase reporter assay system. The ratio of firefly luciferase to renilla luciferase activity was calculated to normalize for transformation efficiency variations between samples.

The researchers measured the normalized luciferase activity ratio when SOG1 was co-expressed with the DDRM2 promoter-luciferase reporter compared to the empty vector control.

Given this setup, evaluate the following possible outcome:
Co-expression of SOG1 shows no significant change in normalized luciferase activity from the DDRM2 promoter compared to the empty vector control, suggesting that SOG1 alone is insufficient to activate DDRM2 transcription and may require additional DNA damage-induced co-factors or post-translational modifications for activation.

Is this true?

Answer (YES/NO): NO